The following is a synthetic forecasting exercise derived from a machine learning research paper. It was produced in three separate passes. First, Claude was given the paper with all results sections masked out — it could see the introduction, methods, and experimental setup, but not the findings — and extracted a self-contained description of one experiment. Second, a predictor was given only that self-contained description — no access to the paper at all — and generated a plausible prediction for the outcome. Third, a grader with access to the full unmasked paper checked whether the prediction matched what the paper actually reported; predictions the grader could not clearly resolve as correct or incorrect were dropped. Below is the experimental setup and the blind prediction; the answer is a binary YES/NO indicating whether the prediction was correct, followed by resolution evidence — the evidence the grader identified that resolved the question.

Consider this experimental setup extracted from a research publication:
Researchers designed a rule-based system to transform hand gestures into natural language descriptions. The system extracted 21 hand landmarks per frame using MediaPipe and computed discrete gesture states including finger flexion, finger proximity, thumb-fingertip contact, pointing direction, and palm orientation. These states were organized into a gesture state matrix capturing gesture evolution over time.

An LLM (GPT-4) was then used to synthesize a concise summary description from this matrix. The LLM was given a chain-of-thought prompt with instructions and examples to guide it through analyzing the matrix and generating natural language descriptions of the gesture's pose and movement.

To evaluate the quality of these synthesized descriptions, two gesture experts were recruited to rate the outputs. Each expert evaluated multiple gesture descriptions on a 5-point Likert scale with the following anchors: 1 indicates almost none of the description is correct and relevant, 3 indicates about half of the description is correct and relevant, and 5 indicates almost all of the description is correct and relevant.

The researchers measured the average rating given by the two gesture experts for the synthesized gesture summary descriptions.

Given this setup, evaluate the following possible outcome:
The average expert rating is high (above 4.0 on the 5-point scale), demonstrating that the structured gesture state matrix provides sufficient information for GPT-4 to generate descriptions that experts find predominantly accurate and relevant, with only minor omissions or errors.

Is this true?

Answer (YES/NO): NO